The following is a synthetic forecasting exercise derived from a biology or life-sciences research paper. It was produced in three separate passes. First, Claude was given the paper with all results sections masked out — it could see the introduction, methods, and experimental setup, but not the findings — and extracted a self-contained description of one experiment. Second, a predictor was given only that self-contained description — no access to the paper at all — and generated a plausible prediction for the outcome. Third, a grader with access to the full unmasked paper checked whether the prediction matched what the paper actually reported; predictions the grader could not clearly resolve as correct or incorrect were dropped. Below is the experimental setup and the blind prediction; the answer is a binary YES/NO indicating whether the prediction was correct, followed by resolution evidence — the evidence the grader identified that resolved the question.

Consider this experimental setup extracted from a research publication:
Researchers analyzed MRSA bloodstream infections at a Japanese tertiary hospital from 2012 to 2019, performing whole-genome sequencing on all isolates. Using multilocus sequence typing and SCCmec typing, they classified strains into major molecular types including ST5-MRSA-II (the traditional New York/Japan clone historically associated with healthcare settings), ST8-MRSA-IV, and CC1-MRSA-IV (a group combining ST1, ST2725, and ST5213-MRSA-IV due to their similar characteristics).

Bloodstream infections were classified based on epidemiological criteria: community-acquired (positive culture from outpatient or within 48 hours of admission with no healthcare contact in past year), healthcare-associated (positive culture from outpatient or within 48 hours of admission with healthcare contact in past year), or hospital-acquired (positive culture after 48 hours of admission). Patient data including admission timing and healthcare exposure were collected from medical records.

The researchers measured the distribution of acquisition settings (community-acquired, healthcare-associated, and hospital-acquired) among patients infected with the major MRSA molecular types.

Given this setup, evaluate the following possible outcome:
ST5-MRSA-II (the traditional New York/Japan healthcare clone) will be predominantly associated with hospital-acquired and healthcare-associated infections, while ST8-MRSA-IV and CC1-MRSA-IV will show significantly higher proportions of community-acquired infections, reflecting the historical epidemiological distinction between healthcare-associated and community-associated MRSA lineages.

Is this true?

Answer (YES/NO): NO